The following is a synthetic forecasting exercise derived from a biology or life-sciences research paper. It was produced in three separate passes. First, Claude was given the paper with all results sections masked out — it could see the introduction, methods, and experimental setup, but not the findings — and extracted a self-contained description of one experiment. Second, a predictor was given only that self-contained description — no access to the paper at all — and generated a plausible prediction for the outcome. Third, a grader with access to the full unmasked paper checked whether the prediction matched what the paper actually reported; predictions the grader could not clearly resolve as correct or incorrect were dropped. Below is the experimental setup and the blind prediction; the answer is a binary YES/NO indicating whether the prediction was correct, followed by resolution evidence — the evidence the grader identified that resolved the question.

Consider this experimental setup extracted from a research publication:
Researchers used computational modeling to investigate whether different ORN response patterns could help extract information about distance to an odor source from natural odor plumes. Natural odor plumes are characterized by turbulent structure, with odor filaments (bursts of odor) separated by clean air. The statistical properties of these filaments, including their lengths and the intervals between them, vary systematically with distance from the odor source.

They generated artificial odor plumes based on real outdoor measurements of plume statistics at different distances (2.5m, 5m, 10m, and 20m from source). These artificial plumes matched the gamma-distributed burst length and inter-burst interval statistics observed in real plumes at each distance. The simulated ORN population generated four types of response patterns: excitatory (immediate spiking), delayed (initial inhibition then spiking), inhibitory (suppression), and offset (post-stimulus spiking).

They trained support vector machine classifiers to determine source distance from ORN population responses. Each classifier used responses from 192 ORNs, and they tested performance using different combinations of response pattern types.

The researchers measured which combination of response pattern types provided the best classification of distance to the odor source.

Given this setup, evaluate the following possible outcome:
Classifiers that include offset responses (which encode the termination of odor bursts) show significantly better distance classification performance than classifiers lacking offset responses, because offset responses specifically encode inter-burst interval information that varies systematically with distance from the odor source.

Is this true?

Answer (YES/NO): NO